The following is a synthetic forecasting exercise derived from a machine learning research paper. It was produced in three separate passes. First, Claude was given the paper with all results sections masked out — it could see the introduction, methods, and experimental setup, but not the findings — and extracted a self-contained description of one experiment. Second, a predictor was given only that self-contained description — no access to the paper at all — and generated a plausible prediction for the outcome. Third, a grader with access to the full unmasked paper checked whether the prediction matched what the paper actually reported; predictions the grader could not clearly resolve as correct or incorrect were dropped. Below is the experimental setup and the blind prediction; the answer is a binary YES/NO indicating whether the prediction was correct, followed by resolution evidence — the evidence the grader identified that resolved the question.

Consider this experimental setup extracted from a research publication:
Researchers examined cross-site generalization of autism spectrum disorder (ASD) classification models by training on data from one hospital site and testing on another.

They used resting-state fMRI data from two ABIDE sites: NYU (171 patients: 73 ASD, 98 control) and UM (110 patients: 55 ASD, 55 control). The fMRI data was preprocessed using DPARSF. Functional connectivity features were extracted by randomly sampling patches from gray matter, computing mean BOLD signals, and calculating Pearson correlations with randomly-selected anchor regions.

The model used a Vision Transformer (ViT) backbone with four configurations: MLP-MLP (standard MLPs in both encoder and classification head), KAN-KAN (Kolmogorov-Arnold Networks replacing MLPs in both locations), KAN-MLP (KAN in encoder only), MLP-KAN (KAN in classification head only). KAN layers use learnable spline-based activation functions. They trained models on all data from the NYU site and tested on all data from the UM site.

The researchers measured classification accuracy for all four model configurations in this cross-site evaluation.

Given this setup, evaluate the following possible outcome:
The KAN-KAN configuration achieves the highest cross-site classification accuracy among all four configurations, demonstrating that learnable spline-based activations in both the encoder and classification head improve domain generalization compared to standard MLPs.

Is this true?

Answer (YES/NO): YES